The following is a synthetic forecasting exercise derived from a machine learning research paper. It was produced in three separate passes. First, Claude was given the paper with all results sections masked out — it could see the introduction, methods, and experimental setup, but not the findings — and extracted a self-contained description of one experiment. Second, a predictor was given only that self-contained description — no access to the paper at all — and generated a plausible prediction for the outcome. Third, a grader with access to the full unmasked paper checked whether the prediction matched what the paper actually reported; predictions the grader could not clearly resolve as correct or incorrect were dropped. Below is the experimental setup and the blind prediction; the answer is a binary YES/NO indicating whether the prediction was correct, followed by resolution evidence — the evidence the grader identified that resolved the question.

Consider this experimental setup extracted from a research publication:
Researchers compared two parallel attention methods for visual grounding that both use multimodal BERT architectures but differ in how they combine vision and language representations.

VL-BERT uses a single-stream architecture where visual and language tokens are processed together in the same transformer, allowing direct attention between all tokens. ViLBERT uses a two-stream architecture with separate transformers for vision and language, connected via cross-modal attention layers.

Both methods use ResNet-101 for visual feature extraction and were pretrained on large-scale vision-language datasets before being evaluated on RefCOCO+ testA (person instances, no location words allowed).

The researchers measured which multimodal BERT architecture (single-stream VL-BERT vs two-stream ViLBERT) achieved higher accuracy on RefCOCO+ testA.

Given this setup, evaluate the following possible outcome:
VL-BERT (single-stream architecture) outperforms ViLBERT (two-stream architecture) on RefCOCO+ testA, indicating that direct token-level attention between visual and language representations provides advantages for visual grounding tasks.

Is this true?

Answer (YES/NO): NO